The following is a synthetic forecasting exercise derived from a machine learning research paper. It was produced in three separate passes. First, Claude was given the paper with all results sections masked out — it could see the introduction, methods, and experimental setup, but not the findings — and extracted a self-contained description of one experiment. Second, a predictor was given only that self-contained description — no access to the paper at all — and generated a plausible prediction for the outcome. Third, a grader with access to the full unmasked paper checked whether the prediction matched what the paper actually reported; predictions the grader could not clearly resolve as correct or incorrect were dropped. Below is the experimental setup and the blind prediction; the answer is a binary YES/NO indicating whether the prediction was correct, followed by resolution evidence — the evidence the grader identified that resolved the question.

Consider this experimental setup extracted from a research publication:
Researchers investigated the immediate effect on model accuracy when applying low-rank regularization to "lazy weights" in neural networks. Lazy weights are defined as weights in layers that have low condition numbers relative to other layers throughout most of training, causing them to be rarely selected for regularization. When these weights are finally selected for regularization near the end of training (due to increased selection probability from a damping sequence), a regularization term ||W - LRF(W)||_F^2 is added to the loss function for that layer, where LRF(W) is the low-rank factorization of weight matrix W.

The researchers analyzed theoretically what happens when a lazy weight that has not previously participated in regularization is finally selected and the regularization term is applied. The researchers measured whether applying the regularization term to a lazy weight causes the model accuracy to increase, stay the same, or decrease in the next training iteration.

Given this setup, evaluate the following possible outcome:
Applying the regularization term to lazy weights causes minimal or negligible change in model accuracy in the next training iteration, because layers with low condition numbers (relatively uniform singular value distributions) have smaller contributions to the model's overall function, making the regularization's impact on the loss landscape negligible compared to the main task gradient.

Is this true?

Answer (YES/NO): NO